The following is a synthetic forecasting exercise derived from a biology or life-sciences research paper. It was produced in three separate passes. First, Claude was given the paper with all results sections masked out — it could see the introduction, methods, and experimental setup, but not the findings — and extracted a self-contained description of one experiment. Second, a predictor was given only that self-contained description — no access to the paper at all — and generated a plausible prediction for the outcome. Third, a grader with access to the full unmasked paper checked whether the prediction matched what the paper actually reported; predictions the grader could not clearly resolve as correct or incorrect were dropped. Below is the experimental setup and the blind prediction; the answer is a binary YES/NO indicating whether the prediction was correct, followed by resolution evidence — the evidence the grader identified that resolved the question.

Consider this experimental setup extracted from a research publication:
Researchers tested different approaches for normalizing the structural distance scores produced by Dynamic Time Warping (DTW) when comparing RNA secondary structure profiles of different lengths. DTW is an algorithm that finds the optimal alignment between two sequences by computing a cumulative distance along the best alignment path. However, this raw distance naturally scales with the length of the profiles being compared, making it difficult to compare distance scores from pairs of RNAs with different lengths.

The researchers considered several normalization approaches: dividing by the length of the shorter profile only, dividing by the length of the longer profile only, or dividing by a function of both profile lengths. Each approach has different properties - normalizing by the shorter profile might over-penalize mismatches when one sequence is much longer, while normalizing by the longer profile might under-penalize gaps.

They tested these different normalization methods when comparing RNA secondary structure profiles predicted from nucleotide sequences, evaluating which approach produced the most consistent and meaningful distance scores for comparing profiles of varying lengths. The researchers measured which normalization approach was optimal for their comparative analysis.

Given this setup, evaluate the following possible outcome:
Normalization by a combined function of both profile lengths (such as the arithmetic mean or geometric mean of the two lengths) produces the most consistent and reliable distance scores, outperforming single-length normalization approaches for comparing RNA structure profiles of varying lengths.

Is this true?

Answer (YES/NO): YES